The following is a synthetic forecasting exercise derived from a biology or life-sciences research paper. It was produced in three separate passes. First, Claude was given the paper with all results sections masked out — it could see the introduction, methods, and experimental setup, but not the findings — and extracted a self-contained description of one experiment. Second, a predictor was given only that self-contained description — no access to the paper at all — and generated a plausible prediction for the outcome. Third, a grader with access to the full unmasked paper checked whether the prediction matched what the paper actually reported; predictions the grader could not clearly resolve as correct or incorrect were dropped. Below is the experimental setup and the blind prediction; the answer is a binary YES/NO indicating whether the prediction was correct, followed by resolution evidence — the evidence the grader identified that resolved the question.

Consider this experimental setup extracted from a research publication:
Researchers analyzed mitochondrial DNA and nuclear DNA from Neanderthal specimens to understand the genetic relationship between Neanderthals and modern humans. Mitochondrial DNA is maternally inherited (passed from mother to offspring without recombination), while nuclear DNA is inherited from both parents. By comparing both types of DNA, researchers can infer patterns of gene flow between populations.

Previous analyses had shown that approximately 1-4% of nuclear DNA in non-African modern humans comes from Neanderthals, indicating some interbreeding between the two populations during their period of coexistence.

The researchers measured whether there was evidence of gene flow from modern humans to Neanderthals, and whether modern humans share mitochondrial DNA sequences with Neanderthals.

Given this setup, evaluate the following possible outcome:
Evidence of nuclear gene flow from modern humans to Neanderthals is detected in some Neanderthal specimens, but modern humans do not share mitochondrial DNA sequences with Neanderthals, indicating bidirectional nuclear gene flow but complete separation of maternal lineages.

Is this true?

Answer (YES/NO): NO